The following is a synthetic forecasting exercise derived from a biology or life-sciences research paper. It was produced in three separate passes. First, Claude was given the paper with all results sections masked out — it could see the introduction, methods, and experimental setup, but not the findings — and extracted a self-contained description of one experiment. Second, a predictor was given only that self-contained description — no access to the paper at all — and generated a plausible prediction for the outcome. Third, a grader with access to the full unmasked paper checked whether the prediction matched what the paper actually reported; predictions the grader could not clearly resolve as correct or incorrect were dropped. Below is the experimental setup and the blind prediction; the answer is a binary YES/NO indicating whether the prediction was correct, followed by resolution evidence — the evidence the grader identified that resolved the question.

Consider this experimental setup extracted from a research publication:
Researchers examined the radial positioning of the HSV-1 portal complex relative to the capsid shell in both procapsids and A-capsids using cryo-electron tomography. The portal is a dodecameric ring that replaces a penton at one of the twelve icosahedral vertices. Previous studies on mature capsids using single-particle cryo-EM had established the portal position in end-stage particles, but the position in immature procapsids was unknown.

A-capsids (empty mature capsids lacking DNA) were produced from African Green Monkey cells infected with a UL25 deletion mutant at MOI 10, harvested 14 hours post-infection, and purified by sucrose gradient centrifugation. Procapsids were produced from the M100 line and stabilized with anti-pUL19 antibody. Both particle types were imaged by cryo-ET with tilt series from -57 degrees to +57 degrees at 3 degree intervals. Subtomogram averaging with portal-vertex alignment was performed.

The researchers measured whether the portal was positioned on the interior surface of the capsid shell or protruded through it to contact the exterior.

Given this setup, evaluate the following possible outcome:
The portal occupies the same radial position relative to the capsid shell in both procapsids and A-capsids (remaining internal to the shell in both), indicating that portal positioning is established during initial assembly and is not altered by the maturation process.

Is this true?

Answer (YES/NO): NO